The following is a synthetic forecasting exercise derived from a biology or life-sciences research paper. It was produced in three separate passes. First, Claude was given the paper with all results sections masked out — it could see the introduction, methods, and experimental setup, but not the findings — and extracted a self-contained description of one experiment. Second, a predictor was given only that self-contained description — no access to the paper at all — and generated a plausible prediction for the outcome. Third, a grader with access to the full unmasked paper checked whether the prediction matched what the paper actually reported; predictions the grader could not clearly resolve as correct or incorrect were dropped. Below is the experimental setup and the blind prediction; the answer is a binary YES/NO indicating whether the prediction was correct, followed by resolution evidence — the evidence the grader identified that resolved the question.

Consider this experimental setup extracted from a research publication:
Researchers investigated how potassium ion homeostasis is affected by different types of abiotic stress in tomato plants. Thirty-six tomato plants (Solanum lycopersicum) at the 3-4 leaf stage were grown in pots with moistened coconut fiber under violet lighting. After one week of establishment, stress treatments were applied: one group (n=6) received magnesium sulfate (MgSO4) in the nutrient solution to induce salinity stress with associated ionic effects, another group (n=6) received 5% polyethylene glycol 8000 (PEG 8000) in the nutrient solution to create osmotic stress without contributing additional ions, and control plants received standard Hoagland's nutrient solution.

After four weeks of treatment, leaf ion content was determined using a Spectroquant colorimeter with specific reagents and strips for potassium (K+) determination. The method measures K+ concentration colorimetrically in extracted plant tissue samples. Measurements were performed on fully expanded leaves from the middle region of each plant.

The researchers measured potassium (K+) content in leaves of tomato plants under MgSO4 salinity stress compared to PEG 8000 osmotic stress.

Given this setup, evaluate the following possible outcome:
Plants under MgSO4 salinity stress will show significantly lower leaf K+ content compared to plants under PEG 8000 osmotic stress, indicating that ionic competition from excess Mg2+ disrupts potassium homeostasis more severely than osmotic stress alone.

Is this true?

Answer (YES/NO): NO